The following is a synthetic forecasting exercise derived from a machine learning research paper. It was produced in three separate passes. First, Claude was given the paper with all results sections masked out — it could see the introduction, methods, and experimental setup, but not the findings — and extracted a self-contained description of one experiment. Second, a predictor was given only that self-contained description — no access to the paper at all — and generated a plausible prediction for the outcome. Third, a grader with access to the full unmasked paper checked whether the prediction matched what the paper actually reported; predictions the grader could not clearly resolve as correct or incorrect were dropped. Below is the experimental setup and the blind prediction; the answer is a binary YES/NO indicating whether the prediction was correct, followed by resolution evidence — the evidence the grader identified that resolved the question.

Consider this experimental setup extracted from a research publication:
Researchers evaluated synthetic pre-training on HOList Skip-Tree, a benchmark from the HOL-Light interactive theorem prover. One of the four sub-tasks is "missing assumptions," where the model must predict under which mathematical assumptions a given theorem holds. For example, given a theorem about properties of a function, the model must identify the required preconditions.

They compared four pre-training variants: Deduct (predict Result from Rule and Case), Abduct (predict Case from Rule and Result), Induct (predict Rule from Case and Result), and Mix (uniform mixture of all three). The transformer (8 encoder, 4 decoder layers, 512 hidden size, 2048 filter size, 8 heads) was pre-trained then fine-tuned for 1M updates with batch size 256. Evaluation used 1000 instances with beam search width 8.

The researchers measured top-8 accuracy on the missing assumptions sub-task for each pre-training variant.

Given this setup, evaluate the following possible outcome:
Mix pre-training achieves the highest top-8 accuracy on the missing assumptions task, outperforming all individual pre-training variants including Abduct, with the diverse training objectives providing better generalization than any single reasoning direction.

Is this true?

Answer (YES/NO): NO